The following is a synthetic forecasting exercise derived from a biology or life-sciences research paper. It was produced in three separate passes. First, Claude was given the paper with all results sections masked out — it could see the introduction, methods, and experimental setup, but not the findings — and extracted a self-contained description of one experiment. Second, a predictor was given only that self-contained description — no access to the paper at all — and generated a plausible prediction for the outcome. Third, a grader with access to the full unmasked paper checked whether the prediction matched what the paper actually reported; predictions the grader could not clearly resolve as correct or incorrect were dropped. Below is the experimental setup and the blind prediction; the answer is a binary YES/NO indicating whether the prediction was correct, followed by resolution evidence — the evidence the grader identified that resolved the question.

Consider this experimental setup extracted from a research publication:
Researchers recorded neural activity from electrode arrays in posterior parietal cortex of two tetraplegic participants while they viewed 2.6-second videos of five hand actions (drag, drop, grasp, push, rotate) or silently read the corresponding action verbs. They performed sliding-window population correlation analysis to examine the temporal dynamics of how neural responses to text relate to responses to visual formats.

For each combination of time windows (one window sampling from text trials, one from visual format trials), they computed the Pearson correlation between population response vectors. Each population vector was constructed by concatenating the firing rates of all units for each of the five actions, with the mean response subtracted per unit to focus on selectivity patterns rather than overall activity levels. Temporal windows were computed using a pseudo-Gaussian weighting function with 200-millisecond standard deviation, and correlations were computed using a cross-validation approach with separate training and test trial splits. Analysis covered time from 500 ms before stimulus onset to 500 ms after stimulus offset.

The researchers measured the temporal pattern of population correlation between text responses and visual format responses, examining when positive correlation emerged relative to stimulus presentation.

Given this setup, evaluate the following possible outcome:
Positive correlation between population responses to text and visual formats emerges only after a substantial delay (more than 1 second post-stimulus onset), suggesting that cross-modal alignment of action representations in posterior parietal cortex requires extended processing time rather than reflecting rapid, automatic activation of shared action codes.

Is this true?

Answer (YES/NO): NO